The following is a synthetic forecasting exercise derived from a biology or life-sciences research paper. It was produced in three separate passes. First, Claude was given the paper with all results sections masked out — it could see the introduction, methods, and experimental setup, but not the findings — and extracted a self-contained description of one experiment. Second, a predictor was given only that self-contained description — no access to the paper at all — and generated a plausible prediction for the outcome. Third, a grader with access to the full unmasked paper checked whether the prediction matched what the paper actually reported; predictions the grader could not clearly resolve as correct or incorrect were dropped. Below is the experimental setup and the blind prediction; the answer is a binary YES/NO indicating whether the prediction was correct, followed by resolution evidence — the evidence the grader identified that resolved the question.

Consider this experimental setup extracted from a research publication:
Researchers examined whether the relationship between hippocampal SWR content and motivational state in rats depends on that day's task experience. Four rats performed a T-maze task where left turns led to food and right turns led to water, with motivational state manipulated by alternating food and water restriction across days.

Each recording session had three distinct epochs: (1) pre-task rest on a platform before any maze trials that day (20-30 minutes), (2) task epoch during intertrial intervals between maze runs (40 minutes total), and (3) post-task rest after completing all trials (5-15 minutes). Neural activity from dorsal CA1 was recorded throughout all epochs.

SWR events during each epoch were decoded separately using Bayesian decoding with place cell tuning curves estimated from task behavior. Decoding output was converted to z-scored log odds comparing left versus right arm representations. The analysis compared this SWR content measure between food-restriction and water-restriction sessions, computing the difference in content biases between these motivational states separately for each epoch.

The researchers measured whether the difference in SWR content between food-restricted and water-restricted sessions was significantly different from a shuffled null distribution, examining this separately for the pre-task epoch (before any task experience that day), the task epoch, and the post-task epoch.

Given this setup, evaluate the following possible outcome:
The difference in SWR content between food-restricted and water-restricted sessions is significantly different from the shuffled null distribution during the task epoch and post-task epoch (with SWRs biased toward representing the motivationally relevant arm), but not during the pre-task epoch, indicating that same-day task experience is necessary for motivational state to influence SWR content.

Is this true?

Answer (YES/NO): NO